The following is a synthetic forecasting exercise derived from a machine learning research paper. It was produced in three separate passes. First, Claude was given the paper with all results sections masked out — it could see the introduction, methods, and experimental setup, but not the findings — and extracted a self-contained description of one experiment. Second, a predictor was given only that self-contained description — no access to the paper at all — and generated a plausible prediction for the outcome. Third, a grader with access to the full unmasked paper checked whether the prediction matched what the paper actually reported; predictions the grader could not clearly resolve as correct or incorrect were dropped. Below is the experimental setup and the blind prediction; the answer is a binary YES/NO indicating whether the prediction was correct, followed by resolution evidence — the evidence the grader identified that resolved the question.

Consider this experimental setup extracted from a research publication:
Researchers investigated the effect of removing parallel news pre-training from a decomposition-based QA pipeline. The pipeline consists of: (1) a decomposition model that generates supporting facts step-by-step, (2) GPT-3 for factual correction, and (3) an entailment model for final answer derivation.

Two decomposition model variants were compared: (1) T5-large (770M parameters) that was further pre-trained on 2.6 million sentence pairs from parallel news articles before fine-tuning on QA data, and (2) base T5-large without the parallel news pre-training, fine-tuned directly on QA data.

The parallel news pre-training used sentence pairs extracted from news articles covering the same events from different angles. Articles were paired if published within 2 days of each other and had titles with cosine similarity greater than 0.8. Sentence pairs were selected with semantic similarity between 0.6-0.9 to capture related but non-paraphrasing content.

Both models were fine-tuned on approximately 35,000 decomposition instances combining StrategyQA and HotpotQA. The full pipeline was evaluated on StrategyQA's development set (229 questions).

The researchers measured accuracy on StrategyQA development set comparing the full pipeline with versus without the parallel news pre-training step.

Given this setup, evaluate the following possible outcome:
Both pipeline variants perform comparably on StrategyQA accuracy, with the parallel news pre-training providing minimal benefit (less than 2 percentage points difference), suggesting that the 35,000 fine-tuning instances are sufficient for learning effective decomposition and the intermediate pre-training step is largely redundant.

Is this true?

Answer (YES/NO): NO